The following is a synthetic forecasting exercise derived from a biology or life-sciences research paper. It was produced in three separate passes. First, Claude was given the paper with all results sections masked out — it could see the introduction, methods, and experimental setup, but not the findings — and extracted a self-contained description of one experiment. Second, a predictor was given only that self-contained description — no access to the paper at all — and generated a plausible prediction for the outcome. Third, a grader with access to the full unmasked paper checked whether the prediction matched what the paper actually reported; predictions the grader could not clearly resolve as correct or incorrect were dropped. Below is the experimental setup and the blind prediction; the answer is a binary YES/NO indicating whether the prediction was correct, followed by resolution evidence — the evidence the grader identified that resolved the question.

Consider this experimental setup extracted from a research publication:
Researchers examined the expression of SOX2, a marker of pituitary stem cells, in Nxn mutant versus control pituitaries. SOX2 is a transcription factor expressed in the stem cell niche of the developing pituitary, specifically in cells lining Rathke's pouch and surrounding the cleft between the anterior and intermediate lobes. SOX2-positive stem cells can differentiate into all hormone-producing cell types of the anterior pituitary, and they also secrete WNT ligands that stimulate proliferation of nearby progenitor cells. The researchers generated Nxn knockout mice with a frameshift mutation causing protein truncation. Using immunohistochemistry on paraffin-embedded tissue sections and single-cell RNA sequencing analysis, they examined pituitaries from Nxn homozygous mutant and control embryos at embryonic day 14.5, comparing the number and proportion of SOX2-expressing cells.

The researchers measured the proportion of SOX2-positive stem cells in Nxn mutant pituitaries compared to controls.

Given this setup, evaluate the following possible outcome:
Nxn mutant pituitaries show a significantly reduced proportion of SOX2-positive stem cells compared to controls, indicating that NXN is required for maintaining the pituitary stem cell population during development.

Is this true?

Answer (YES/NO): NO